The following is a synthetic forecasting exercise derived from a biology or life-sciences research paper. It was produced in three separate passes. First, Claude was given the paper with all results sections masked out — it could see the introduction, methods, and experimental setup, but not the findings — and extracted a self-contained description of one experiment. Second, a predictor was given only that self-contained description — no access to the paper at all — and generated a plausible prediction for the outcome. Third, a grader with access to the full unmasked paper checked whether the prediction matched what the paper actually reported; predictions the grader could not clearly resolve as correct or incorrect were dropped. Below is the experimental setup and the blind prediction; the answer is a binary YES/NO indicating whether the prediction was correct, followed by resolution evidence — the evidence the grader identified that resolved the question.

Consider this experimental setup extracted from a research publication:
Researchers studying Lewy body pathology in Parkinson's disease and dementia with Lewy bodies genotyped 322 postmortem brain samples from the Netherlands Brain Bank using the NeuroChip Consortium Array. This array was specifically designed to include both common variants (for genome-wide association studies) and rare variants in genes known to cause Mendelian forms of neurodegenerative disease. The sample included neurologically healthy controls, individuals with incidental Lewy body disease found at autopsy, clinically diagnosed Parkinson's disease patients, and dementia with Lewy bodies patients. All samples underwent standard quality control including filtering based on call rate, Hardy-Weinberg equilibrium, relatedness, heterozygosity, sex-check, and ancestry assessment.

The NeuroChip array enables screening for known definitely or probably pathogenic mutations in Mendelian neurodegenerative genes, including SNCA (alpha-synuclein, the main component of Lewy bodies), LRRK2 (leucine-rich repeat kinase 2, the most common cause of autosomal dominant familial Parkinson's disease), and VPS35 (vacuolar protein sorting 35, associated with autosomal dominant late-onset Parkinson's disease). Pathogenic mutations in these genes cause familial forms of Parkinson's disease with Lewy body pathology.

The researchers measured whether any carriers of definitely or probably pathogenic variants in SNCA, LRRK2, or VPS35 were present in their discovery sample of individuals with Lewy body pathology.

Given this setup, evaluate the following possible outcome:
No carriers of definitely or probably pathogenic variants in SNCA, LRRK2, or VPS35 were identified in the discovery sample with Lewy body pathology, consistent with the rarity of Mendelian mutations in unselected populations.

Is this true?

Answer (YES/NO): YES